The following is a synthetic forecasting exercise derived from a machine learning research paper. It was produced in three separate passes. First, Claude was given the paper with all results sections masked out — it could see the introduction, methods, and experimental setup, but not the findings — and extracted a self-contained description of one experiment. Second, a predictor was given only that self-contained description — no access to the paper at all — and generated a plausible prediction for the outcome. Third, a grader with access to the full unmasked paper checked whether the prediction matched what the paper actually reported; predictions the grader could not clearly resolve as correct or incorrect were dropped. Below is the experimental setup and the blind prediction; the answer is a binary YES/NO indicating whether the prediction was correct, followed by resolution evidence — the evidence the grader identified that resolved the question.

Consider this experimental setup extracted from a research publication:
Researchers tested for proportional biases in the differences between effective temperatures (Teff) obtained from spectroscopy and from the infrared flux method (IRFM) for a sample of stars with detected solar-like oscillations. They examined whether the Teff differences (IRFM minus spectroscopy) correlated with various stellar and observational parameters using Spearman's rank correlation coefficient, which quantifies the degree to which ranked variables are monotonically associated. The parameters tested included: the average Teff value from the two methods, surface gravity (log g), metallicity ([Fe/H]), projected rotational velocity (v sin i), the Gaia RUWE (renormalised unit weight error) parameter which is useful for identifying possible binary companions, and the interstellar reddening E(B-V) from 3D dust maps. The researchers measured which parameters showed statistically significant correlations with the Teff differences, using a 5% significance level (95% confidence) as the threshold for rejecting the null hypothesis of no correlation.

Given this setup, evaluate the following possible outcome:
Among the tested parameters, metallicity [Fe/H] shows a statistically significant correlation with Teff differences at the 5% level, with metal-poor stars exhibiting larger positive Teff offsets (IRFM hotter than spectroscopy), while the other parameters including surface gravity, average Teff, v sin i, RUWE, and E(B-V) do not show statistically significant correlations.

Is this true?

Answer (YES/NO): NO